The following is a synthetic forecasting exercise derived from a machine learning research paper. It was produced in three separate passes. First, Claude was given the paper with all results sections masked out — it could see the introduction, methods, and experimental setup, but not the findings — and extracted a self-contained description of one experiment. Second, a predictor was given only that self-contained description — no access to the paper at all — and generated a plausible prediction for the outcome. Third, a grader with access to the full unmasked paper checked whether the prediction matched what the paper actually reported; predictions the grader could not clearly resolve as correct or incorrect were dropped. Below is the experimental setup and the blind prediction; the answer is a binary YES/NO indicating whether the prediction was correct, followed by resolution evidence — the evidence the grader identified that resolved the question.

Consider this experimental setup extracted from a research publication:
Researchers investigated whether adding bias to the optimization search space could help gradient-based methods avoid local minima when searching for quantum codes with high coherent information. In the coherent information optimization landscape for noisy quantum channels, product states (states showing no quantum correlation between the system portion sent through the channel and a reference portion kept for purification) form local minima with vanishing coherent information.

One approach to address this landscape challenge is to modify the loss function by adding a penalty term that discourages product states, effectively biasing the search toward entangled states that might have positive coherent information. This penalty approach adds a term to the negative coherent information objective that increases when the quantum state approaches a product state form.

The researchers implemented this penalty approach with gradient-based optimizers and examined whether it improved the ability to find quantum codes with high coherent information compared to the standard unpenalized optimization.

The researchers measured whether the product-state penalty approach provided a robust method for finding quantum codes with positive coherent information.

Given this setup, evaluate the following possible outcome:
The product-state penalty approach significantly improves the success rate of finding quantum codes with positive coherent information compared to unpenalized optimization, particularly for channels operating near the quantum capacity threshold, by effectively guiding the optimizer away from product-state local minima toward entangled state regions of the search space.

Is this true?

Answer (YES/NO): NO